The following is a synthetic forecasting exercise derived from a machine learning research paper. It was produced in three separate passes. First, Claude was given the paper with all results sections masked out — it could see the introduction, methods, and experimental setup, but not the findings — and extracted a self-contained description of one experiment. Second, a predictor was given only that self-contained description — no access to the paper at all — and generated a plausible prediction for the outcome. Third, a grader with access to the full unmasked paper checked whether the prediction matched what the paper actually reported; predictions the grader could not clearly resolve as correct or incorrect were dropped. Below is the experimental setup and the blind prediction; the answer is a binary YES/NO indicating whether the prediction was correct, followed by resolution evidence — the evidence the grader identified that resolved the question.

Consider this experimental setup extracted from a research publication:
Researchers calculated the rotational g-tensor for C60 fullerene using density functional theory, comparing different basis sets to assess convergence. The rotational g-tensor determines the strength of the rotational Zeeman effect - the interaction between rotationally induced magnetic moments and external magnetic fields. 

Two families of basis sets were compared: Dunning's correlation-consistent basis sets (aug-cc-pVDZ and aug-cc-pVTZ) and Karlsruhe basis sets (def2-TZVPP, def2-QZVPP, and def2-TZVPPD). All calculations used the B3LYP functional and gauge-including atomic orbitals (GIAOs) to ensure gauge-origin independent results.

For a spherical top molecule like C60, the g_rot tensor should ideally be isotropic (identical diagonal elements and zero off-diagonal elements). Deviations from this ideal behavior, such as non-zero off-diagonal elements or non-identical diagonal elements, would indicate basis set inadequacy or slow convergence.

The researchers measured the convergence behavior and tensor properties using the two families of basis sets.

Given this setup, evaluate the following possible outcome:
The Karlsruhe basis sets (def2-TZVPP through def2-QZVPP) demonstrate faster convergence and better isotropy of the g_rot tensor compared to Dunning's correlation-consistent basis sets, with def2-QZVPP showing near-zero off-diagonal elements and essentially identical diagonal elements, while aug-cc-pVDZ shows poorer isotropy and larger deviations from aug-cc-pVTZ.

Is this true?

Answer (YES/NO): YES